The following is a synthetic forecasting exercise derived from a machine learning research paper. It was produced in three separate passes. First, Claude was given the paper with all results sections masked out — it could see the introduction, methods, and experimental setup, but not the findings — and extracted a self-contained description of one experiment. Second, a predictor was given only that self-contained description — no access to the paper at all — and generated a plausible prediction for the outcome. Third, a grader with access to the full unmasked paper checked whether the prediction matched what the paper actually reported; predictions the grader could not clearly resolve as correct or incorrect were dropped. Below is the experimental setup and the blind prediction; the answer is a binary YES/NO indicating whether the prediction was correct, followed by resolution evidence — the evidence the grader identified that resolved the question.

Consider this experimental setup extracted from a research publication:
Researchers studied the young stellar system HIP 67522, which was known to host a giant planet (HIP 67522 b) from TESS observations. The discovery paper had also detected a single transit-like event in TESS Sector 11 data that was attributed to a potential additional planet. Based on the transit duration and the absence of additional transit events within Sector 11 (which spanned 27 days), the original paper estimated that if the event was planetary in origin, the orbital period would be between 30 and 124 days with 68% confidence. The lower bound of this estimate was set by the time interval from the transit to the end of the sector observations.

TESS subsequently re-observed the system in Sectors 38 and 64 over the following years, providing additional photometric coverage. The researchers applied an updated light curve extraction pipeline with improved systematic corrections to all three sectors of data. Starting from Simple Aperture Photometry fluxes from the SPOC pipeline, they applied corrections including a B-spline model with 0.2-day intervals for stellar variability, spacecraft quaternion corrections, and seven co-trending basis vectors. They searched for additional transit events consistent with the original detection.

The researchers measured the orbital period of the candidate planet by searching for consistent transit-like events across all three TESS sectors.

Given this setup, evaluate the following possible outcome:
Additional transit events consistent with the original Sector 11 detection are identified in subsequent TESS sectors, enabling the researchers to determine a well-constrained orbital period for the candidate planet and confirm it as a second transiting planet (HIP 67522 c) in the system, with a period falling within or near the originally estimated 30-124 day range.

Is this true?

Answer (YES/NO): NO